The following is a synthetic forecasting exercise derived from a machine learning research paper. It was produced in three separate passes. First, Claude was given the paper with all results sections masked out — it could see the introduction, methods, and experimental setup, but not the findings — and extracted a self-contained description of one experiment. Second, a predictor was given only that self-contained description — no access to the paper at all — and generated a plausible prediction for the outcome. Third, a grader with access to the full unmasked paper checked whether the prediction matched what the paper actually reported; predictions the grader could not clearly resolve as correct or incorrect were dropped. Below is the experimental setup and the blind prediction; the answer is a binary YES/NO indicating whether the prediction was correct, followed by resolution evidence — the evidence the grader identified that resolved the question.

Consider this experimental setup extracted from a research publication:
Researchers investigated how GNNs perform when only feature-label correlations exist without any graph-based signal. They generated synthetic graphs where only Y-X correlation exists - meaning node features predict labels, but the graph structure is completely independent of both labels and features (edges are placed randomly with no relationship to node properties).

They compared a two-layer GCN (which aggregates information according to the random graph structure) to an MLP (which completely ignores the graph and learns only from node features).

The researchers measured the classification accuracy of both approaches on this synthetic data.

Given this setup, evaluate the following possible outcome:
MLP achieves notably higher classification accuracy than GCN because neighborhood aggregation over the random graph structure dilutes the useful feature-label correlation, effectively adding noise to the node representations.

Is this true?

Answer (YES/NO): YES